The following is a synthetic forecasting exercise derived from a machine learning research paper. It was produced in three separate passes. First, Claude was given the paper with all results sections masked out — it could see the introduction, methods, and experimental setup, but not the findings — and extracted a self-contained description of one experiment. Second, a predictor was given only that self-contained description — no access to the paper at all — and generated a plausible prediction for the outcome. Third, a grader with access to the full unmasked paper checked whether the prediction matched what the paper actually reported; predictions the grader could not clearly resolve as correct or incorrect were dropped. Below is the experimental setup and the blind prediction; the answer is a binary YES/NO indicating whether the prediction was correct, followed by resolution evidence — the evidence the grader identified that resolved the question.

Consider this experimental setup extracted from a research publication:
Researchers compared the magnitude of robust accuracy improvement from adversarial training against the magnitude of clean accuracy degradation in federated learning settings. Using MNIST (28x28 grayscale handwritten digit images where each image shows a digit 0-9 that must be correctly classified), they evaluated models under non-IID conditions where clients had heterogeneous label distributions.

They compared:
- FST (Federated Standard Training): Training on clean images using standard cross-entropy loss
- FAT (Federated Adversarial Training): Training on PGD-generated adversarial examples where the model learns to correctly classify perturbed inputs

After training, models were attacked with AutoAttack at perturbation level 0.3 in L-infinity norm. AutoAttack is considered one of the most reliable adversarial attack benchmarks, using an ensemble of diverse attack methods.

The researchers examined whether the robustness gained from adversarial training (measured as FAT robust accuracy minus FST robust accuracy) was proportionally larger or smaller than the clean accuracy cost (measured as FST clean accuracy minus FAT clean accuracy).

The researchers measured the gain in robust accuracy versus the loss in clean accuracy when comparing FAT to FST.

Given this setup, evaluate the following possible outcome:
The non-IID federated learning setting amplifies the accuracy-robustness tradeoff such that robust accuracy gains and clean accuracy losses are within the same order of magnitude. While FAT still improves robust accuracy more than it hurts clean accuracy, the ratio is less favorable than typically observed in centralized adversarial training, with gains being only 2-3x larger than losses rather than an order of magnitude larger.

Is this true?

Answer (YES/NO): NO